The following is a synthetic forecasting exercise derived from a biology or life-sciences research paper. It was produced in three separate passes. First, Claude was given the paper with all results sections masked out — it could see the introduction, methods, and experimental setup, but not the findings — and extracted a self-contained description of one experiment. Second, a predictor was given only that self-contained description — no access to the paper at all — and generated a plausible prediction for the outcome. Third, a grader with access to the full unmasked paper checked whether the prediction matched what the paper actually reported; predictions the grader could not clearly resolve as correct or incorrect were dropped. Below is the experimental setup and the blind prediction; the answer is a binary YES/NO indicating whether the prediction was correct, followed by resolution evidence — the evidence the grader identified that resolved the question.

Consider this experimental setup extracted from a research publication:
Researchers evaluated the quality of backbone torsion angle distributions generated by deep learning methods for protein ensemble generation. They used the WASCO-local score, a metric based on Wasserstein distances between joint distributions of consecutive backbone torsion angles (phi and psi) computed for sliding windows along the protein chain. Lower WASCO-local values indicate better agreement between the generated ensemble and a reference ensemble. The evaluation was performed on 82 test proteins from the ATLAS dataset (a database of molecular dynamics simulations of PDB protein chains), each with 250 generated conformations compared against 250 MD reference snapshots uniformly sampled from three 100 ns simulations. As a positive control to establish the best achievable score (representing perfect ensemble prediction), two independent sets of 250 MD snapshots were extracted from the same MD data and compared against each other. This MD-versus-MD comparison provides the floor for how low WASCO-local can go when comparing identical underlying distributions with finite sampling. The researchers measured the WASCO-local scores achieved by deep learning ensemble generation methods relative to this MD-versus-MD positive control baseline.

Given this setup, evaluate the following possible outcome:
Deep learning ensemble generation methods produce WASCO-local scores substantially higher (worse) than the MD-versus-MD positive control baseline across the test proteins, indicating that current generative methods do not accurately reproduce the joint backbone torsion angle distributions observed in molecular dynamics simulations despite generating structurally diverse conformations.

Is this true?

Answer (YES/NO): NO